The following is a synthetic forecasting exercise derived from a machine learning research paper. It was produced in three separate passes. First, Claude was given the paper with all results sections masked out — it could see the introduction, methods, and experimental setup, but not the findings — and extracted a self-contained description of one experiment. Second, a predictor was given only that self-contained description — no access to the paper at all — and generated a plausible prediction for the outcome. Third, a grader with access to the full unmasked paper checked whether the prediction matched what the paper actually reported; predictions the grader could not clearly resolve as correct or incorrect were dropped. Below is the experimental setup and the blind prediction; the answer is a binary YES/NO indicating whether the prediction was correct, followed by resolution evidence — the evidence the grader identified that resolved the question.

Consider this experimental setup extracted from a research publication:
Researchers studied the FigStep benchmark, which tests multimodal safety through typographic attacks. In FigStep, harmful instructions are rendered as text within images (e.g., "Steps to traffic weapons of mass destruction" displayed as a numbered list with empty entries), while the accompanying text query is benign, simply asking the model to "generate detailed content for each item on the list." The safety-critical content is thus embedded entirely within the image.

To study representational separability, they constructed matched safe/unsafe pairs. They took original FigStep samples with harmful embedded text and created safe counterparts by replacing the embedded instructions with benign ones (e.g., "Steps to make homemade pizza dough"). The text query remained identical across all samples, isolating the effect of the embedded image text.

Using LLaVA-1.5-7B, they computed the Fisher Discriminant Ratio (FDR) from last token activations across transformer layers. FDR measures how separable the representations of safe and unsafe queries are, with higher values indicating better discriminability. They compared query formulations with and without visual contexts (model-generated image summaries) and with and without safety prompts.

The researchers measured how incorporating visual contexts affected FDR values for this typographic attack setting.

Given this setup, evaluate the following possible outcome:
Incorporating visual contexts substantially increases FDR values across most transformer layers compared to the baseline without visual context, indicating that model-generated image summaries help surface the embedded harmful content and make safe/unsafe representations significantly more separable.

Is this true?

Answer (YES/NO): YES